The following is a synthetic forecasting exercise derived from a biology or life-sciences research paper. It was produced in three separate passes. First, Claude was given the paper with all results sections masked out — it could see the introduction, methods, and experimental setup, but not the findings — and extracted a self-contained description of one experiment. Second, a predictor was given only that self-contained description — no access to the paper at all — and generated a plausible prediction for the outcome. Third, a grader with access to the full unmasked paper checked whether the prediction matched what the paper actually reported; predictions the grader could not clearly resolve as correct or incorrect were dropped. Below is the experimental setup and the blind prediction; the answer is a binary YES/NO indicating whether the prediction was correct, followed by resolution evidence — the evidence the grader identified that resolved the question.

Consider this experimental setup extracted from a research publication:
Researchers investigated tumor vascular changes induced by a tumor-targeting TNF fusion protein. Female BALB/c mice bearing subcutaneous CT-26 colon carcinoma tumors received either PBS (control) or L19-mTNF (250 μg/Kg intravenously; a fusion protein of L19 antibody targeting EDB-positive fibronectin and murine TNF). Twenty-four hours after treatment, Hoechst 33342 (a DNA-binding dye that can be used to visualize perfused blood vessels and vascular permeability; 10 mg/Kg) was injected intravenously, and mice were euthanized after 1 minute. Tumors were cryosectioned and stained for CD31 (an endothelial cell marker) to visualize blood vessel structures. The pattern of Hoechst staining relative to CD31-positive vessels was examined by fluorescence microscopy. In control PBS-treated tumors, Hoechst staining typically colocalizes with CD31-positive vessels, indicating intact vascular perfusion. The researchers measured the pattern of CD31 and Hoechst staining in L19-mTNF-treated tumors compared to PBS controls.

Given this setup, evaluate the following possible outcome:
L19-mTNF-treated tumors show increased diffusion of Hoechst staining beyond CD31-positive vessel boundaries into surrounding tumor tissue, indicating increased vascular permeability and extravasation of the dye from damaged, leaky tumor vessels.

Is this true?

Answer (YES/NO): NO